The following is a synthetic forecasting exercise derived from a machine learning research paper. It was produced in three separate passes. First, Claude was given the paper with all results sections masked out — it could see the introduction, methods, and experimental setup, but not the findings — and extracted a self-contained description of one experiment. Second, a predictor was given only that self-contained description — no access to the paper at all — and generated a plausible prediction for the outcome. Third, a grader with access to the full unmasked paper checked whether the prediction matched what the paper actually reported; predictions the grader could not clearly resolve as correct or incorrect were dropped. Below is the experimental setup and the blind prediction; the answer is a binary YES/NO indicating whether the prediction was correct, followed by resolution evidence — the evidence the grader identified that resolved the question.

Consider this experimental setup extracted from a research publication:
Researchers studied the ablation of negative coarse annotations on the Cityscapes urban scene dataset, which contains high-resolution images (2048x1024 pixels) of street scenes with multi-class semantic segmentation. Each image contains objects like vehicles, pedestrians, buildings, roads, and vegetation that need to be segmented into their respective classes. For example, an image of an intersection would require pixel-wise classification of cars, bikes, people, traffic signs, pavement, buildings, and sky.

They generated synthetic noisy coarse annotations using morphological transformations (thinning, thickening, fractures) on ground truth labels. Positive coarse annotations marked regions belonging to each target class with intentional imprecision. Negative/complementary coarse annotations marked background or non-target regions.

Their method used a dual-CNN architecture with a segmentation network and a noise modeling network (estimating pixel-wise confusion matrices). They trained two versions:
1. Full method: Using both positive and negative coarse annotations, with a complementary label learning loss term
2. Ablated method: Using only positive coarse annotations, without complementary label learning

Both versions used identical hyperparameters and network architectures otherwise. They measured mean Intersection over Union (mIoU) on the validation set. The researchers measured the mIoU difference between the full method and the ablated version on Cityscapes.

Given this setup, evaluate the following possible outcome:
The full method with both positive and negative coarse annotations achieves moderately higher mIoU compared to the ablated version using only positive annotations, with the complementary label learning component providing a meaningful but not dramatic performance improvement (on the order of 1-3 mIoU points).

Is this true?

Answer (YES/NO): NO